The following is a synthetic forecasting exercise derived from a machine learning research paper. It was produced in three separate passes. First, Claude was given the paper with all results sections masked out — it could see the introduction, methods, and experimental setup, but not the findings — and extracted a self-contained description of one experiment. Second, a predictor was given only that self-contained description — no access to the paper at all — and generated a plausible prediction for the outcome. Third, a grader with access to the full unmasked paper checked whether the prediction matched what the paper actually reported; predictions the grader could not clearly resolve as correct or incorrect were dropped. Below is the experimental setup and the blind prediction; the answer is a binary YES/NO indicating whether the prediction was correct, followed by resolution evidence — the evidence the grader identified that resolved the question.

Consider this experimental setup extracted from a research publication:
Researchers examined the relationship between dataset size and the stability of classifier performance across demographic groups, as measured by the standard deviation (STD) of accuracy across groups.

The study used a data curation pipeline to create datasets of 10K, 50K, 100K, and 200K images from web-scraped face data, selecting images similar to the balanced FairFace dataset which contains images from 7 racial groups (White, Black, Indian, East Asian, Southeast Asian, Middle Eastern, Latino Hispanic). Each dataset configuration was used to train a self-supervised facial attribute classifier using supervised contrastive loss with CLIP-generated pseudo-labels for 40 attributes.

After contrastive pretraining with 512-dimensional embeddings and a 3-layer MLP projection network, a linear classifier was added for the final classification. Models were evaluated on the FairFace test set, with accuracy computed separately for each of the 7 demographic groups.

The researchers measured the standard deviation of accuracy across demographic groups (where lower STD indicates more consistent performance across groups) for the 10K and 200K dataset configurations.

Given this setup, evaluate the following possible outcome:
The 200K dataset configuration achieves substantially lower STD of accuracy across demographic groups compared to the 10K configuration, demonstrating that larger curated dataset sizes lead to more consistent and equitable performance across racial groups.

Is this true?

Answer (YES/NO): YES